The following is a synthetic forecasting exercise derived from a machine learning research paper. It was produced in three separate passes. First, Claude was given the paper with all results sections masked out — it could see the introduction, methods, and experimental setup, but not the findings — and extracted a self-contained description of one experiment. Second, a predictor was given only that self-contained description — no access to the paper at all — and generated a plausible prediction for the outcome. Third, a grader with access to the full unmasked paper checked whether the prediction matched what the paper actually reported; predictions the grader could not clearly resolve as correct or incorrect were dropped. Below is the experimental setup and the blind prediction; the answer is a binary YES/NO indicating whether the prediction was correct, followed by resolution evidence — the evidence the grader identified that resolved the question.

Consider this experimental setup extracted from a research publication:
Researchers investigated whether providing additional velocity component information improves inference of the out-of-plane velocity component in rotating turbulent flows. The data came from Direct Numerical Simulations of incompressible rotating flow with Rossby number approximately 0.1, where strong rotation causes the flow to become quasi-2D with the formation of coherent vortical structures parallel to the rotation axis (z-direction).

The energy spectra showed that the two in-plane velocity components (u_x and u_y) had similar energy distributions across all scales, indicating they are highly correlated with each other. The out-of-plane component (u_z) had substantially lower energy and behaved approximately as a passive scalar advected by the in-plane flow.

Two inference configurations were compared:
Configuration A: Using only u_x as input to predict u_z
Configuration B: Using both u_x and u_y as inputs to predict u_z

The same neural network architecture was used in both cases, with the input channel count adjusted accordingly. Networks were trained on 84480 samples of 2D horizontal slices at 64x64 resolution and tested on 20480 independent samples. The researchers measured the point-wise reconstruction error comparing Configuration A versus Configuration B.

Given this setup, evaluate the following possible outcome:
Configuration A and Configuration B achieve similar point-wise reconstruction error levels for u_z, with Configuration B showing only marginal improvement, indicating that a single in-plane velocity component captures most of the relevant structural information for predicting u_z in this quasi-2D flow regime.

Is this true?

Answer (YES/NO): YES